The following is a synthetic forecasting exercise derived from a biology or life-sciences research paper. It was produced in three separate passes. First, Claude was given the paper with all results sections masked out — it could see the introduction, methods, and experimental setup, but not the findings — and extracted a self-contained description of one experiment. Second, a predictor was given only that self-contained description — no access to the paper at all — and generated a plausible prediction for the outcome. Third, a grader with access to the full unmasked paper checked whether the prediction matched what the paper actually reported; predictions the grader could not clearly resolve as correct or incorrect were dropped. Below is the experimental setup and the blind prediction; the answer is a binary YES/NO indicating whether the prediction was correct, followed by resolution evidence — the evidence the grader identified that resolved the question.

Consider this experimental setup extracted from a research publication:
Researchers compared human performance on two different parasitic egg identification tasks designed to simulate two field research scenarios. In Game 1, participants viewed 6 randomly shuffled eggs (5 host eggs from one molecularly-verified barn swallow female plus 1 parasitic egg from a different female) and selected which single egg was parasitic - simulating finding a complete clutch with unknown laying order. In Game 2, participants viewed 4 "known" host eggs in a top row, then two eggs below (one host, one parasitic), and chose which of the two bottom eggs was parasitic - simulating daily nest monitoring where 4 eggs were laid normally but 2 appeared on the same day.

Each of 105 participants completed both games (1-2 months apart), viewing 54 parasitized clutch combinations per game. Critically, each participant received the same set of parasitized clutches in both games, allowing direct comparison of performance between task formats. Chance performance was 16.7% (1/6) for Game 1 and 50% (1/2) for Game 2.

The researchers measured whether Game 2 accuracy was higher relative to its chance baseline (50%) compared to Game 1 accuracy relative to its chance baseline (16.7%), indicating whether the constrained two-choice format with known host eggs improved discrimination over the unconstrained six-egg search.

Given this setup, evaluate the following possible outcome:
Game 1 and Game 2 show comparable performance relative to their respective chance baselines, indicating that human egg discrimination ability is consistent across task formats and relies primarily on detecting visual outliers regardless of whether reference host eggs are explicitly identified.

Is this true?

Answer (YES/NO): NO